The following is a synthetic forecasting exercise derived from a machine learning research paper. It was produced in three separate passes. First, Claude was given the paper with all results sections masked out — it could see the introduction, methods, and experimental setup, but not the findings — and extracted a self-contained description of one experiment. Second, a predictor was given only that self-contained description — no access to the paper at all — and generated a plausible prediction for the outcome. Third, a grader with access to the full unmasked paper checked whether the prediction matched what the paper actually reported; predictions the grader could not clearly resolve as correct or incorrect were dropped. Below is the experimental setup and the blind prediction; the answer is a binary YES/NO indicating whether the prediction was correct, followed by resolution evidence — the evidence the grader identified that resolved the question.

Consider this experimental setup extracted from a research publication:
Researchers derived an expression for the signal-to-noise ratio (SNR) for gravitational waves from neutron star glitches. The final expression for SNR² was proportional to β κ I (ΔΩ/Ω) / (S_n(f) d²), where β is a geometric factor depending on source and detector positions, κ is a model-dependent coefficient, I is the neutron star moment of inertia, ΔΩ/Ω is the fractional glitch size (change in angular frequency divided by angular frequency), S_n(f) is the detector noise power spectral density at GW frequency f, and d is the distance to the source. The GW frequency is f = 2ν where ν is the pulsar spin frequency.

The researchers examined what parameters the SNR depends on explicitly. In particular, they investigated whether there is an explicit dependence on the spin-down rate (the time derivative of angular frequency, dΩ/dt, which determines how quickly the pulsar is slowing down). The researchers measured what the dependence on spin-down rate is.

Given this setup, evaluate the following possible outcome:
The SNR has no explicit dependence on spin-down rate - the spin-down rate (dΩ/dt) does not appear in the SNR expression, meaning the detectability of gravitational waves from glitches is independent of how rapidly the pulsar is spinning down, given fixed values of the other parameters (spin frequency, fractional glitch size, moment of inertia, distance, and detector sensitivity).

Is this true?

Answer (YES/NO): YES